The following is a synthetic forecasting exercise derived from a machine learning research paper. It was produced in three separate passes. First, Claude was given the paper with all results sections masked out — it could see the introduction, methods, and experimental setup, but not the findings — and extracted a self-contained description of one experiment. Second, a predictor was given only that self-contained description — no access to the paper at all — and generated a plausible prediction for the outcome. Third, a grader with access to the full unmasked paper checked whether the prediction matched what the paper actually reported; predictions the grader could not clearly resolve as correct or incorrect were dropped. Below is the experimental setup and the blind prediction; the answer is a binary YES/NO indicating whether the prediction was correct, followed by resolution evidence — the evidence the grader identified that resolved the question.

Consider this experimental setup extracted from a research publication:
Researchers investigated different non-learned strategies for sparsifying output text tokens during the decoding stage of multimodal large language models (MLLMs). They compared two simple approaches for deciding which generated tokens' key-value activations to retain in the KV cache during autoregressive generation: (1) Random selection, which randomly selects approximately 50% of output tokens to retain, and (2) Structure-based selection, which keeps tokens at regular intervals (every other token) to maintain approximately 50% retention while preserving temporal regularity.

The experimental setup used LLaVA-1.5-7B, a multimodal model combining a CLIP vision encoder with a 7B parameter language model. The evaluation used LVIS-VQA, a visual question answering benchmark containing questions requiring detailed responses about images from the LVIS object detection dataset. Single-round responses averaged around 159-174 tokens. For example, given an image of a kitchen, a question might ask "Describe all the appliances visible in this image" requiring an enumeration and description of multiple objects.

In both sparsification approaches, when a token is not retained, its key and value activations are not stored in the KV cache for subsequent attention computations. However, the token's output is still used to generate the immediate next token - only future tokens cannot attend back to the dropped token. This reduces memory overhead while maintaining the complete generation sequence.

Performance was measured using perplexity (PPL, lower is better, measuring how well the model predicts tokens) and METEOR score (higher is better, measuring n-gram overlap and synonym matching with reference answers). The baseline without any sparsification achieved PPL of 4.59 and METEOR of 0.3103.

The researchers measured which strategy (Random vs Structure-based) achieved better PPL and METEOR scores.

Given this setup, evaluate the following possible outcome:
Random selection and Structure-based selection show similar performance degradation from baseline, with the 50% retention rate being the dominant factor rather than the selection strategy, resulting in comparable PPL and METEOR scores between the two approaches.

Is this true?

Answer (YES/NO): NO